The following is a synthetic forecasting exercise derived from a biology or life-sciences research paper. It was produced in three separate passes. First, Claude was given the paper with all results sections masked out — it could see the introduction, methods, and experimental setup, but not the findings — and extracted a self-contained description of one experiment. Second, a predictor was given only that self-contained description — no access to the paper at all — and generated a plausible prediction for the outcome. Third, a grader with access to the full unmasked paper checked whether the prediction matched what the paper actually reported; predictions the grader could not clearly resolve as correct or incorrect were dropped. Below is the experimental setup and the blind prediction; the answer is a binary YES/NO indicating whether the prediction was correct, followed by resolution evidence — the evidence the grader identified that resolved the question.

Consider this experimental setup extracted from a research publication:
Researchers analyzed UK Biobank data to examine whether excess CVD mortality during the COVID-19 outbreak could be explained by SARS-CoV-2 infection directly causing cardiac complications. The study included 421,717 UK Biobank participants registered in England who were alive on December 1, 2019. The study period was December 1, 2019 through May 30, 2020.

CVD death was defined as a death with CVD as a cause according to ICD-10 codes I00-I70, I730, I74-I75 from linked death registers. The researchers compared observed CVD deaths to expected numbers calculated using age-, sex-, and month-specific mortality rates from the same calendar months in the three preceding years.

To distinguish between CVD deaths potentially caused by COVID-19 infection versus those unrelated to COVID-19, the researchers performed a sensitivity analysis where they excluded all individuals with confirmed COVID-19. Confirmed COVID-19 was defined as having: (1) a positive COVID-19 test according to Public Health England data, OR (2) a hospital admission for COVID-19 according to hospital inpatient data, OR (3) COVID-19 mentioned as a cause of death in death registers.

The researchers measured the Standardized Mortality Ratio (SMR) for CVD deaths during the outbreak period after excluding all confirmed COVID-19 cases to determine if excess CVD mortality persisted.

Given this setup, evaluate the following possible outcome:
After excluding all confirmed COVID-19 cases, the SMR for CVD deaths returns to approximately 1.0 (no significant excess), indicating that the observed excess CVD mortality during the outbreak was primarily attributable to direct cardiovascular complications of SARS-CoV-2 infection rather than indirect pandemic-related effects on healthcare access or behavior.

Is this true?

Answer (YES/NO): NO